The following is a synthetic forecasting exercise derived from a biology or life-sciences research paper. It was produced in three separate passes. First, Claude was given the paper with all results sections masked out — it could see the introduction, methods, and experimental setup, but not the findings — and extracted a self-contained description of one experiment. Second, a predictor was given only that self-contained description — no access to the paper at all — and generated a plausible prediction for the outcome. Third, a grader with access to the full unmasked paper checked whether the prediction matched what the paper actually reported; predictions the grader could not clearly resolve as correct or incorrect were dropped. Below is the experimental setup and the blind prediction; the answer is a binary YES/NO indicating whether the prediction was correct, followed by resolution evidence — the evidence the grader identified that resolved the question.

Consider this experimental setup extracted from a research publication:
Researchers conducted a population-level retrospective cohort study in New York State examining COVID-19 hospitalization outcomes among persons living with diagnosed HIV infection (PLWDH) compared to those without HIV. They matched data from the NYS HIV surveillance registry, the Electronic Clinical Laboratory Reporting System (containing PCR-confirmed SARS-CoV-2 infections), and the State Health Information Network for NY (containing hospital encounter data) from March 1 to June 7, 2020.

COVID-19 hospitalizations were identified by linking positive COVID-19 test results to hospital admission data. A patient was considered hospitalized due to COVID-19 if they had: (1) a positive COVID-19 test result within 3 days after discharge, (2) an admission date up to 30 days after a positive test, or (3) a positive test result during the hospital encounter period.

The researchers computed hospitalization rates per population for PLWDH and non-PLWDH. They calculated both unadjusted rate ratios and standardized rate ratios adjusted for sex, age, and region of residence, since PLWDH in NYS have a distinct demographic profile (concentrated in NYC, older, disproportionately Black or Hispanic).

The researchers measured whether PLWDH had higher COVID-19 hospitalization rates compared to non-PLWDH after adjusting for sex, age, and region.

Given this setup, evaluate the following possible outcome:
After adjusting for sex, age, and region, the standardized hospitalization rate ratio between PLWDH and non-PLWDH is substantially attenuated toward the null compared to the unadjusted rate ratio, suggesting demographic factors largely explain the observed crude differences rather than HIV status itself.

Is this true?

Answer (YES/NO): NO